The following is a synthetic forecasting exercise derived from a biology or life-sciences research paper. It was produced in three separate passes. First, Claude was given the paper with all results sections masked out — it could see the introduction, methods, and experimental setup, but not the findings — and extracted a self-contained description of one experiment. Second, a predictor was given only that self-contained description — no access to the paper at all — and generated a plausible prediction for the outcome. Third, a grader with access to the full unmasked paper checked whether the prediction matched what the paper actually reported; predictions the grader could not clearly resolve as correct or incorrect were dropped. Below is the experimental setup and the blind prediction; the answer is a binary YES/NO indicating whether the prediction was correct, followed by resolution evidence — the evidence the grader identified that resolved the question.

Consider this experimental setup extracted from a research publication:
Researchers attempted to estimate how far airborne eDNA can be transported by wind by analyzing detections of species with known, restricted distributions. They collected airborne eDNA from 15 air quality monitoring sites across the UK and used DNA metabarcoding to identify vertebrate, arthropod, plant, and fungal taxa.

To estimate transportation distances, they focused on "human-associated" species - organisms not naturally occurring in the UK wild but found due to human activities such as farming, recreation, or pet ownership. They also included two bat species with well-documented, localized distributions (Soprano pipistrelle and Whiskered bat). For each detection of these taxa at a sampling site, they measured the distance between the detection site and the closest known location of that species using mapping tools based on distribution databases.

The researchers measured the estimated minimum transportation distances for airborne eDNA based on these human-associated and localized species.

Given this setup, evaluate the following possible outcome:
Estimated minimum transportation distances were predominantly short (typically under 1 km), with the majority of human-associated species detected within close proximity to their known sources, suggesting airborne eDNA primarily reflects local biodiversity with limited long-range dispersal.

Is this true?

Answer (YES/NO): NO